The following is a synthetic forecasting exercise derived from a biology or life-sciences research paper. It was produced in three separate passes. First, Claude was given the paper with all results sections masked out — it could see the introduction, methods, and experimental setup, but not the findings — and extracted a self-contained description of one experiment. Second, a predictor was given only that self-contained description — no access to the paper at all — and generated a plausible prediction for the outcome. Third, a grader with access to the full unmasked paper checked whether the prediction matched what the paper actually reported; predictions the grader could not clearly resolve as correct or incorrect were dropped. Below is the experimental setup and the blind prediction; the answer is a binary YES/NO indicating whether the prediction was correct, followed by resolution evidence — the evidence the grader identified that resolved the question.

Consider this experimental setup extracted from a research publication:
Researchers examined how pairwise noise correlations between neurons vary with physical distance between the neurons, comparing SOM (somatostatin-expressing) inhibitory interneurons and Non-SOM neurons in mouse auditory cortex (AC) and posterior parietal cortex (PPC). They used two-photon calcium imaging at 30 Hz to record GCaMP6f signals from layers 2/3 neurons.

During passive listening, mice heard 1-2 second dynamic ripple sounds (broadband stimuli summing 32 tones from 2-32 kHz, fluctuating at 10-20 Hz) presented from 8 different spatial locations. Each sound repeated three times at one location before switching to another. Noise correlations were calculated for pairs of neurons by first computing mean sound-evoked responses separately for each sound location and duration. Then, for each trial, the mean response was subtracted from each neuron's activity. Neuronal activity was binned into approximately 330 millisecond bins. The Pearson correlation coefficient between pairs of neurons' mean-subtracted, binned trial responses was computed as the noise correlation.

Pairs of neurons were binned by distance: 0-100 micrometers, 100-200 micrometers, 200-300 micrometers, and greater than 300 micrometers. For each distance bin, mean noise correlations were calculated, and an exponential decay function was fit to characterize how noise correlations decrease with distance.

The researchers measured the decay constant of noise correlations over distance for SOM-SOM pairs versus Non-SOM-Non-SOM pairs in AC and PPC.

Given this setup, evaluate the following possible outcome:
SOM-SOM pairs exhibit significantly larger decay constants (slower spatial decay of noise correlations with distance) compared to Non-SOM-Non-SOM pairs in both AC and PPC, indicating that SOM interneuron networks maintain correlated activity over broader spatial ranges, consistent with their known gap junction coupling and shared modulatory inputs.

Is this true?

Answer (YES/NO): NO